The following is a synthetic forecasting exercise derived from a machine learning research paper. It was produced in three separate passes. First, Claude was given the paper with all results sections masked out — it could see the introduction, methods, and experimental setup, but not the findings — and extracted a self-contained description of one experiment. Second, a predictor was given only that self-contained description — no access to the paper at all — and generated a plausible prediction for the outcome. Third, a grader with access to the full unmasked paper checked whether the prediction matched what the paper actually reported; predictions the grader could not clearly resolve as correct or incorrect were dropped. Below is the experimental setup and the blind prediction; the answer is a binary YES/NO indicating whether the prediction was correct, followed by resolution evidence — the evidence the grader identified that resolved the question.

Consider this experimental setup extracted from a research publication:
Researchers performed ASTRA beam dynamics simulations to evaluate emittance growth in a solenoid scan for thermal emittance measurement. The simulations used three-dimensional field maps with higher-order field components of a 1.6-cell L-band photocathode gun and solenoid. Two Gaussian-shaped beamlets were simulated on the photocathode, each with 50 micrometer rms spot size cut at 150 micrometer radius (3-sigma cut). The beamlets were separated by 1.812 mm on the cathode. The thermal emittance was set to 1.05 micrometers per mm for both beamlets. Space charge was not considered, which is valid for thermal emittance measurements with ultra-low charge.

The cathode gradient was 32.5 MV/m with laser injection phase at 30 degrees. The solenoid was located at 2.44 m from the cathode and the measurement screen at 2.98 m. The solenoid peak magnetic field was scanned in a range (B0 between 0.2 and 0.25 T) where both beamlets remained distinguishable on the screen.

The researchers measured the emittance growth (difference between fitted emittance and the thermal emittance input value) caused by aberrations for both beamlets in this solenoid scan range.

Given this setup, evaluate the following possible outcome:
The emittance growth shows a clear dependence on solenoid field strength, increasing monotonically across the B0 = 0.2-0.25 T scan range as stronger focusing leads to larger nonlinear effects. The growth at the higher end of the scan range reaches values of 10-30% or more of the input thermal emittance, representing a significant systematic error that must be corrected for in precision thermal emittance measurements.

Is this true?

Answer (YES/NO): NO